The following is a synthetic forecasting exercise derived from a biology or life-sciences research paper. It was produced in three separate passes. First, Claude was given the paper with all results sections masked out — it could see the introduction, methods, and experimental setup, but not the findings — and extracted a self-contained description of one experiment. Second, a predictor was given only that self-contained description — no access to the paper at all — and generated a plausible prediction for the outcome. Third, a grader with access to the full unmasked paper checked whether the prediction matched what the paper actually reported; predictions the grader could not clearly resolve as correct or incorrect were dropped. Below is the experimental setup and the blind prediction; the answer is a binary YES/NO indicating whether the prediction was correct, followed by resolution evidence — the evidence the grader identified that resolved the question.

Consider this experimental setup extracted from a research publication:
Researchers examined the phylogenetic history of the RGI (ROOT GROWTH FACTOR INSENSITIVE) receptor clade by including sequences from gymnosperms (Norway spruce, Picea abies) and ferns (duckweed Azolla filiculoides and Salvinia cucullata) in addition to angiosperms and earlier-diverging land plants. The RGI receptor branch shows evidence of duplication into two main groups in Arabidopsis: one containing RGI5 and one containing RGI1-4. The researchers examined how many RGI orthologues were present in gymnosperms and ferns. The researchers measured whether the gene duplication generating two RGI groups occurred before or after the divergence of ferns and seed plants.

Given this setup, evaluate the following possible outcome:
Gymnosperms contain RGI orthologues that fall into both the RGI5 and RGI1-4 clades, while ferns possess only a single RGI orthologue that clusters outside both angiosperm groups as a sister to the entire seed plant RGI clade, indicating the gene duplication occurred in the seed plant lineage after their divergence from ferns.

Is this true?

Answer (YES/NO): NO